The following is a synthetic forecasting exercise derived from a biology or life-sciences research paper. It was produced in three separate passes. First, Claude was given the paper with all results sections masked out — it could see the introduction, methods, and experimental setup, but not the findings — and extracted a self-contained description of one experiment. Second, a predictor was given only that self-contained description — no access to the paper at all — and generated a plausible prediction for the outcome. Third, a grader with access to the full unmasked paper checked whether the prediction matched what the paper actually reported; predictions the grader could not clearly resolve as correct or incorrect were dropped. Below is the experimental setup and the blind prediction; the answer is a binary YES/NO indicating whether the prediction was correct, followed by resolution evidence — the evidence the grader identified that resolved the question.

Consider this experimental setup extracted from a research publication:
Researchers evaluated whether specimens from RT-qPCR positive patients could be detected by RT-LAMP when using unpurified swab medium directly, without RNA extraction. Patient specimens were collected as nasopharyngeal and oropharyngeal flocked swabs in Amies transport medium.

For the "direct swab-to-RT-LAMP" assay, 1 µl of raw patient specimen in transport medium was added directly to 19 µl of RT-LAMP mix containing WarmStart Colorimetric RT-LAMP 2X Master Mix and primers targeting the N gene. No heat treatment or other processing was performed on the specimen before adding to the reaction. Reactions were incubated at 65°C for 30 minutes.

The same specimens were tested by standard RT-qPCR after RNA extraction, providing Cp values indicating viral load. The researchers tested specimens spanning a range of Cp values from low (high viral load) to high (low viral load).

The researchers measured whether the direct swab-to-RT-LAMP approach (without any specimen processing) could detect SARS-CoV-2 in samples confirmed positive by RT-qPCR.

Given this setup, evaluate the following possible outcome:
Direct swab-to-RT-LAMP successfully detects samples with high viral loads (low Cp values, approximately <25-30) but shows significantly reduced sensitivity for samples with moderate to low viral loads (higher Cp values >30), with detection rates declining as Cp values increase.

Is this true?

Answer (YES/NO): NO